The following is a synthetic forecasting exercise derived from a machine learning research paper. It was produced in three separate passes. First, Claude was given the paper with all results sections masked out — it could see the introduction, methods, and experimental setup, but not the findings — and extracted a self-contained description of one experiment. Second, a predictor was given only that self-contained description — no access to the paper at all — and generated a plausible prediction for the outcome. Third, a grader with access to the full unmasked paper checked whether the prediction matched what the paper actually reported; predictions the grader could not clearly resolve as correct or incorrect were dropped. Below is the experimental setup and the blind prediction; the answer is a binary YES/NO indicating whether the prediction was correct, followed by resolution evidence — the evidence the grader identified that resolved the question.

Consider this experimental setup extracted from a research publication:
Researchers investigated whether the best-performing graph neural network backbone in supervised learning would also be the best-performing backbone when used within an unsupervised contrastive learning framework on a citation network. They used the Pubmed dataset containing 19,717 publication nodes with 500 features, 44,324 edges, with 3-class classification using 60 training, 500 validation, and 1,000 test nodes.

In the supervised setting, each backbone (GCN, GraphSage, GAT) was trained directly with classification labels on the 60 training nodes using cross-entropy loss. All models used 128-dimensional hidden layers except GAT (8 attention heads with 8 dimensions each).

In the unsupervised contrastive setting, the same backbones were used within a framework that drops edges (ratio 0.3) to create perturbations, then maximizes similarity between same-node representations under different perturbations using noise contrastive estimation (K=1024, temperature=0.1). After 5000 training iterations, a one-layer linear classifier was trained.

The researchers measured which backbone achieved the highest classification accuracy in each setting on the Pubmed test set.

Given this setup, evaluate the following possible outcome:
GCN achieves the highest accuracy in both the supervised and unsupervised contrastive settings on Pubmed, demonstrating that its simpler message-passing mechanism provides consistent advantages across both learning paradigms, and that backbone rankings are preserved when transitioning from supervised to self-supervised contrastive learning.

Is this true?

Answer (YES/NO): NO